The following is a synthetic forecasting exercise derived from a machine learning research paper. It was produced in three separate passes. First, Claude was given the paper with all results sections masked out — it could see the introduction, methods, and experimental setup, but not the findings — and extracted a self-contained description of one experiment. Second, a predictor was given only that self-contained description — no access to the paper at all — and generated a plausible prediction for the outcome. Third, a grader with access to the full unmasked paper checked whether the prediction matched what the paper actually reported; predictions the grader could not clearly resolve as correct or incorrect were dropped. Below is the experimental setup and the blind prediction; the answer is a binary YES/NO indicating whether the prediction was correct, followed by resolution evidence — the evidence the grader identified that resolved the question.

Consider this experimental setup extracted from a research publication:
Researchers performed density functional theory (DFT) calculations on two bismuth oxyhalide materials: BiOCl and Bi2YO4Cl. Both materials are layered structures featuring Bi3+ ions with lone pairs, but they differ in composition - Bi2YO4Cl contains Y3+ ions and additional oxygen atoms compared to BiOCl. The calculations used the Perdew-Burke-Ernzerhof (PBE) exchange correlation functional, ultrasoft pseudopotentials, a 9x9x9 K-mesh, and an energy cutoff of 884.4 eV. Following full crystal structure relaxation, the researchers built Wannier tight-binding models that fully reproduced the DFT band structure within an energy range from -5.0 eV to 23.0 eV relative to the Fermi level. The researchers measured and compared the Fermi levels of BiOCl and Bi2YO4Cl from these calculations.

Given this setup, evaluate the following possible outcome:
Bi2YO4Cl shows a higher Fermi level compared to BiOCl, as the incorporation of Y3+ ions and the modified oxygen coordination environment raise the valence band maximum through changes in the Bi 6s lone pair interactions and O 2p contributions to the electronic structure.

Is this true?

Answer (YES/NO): YES